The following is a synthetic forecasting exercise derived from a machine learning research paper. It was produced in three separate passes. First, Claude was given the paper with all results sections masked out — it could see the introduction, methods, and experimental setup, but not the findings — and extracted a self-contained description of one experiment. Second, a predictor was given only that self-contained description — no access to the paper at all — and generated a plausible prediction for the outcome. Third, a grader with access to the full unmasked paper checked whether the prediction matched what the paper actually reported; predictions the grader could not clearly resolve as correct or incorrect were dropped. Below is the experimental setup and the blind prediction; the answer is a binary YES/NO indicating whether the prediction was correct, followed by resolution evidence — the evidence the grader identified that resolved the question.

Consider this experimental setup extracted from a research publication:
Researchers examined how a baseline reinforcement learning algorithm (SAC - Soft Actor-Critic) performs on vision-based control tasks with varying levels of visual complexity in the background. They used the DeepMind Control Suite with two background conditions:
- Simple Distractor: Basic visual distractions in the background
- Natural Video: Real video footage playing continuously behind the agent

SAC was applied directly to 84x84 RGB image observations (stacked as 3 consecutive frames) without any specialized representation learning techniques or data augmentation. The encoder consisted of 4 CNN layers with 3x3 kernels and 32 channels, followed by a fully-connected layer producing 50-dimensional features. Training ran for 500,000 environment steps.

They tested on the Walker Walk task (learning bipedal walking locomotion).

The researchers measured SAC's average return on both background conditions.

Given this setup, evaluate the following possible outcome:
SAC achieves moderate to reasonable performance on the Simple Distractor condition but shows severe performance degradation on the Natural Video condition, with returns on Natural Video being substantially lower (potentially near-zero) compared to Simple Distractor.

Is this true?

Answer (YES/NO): NO